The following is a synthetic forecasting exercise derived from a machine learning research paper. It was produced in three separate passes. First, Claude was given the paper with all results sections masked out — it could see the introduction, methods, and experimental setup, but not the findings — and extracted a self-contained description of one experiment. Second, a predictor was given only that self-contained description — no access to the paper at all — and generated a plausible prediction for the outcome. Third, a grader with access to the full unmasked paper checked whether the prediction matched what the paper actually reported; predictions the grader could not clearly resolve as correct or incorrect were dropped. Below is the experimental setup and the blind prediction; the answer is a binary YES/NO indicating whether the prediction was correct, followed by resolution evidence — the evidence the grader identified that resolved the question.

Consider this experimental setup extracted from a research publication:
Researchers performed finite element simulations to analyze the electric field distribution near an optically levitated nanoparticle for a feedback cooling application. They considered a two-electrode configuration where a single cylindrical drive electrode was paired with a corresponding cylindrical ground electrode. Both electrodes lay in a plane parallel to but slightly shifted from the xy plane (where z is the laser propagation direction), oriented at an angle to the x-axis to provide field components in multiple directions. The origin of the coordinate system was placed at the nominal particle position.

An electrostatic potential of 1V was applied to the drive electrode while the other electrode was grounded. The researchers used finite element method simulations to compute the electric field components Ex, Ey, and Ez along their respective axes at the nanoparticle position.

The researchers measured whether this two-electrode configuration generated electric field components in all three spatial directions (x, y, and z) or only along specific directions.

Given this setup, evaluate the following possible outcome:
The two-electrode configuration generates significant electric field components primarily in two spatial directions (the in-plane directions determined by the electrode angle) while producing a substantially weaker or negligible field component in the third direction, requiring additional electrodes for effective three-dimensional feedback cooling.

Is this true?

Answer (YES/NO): NO